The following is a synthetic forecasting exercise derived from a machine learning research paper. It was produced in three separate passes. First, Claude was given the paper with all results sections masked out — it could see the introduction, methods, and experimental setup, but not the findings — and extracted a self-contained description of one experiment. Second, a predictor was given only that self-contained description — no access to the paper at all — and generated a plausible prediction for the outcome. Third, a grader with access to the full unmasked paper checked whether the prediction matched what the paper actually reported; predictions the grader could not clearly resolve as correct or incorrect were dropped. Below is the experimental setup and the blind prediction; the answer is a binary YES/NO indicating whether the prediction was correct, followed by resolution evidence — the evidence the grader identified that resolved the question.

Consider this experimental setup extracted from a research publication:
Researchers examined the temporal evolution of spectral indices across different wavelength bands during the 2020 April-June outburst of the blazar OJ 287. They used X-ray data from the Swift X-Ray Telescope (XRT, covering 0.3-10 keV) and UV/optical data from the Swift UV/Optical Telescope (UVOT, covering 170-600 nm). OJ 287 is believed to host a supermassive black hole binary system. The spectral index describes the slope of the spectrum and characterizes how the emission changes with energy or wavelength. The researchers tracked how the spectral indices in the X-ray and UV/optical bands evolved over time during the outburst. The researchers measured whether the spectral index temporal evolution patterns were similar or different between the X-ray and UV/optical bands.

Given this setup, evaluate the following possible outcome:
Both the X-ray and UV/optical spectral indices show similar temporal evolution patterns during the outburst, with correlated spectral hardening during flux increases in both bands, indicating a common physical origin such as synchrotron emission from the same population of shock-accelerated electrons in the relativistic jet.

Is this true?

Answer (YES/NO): NO